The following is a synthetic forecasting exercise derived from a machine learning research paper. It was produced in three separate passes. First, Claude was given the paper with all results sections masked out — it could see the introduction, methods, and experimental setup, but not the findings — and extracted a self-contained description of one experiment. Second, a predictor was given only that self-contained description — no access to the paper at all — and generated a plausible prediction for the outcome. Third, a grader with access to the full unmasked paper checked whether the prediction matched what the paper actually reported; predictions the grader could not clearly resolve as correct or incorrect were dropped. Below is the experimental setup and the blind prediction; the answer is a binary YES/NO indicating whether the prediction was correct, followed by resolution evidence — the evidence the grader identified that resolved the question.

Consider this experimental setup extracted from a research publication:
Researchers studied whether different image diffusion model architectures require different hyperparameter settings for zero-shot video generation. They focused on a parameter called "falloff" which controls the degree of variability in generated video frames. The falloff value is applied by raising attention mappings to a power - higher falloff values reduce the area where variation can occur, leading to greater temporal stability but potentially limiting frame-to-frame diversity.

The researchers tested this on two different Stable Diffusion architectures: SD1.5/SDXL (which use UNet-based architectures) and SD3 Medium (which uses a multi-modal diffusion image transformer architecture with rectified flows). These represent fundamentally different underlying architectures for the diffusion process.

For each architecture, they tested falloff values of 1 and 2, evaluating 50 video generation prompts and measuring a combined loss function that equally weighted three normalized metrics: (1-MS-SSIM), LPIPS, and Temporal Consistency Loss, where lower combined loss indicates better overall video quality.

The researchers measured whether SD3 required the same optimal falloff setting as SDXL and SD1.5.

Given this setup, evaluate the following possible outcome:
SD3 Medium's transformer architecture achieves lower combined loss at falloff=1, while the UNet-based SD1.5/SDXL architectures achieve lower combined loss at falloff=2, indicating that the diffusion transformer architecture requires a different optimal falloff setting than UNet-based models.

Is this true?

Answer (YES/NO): YES